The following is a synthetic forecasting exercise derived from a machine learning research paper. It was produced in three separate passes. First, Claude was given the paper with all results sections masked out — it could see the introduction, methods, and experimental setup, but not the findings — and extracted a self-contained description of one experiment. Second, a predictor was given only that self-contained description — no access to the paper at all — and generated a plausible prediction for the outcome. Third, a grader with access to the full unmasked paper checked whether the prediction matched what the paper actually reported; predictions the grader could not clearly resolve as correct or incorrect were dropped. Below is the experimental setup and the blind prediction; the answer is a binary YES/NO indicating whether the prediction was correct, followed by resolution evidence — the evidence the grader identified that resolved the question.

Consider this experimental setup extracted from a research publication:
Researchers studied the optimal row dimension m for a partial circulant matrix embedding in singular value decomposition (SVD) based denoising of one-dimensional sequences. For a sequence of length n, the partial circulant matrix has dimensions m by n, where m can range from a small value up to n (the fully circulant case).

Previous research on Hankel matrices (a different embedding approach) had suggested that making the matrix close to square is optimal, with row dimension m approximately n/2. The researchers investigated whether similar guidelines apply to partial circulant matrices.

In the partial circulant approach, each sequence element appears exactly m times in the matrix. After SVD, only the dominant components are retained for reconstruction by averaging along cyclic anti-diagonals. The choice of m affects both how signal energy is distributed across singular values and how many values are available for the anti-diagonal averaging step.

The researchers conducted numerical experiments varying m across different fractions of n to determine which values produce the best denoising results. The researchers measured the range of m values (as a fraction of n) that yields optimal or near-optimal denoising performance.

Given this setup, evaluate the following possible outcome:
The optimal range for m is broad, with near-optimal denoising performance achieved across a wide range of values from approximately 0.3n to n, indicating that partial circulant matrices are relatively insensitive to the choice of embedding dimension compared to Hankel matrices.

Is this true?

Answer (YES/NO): NO